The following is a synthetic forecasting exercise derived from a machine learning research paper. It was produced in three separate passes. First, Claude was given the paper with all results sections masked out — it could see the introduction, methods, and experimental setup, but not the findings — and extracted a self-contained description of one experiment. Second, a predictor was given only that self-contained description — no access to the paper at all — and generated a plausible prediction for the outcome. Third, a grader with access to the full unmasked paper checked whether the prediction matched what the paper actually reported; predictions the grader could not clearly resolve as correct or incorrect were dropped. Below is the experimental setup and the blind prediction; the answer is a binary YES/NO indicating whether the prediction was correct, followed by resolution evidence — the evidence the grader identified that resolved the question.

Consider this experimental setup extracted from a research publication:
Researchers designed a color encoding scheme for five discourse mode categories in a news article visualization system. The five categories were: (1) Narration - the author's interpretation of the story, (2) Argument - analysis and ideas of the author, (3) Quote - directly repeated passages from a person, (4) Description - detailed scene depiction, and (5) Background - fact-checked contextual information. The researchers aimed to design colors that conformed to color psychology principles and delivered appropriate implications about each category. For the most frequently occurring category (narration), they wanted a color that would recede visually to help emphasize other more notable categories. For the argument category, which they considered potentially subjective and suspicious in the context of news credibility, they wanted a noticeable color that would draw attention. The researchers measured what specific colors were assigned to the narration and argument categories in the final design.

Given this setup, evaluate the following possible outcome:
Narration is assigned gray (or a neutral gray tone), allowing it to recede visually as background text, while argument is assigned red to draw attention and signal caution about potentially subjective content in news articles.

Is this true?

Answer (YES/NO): NO